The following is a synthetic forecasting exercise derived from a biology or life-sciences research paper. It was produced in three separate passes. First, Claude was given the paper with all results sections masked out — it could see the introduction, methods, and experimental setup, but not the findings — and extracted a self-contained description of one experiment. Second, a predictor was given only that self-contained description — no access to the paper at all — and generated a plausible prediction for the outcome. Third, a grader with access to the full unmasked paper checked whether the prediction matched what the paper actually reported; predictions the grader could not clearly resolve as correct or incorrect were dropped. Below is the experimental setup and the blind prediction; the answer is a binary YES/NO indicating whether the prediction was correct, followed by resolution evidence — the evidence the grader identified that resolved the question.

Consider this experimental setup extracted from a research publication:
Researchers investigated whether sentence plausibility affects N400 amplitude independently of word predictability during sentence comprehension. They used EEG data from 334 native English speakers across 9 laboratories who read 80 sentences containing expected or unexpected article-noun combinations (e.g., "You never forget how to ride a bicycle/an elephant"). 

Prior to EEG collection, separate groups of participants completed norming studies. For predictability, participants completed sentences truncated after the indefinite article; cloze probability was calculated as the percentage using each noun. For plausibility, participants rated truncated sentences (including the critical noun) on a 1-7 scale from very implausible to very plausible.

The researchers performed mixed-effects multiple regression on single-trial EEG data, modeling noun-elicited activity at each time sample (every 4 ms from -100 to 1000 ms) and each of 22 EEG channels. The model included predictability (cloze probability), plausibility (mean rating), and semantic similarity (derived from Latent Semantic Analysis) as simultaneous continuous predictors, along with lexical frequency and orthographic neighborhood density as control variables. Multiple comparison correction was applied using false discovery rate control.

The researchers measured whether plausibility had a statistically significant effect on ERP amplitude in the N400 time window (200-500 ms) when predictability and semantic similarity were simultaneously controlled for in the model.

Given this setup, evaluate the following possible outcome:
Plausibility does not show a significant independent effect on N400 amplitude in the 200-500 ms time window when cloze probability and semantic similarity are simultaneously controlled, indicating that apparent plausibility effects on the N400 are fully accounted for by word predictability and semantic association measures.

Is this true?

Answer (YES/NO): NO